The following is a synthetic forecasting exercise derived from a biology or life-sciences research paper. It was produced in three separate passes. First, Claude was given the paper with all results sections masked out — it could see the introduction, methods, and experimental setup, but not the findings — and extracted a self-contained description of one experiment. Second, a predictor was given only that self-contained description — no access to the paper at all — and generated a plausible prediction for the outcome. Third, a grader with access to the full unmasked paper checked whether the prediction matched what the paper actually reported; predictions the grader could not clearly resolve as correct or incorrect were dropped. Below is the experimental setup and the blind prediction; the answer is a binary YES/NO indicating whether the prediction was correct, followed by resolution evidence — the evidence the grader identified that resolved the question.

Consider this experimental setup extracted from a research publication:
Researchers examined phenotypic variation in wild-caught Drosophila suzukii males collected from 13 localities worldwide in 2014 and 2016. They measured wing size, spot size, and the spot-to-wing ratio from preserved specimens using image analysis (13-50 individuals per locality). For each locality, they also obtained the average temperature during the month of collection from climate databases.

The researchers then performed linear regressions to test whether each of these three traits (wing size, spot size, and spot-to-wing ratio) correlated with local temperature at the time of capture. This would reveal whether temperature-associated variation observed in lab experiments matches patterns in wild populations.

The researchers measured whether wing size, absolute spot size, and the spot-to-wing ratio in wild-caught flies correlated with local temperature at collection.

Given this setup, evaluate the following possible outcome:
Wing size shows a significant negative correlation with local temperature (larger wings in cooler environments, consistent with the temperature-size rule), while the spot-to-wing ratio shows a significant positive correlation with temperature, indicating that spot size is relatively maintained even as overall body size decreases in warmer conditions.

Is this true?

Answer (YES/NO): NO